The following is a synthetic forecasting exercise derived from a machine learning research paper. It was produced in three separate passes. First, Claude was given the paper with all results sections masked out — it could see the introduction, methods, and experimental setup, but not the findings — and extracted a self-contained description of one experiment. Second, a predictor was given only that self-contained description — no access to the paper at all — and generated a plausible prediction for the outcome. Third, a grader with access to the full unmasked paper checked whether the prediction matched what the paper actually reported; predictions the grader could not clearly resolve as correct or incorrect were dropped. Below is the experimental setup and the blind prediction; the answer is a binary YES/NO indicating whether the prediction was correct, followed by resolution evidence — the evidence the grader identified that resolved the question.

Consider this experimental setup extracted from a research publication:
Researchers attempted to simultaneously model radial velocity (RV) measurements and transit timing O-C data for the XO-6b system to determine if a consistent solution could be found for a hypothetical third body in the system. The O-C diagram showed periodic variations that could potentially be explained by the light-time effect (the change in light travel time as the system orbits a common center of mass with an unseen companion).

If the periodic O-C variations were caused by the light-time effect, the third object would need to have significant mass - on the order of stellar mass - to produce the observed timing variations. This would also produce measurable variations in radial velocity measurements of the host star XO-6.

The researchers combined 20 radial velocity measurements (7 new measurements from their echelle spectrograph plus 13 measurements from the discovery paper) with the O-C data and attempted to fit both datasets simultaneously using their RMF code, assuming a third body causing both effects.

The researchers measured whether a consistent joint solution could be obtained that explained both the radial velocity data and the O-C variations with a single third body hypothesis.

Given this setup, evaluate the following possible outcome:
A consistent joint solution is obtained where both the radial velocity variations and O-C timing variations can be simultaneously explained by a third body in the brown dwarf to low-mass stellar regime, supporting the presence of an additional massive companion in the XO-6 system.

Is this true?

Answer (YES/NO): NO